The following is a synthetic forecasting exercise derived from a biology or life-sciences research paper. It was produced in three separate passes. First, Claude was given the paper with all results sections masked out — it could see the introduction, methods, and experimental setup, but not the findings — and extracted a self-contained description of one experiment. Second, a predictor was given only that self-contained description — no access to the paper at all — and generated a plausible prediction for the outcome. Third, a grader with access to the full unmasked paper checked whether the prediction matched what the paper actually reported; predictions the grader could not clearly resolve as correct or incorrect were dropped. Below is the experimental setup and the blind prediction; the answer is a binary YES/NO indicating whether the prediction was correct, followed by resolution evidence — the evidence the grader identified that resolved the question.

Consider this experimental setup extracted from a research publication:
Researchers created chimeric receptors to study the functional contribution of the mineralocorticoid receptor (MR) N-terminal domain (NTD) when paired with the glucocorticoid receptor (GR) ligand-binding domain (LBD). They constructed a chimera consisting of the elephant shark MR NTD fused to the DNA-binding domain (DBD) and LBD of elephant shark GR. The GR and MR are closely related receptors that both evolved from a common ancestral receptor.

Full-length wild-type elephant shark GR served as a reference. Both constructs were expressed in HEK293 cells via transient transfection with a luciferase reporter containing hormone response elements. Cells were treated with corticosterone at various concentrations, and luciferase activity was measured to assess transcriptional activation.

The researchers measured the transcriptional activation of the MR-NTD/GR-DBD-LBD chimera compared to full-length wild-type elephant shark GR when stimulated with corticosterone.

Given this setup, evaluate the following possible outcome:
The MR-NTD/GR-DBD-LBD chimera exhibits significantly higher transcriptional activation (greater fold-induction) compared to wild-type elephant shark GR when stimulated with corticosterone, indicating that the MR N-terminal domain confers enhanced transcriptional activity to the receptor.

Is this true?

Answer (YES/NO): NO